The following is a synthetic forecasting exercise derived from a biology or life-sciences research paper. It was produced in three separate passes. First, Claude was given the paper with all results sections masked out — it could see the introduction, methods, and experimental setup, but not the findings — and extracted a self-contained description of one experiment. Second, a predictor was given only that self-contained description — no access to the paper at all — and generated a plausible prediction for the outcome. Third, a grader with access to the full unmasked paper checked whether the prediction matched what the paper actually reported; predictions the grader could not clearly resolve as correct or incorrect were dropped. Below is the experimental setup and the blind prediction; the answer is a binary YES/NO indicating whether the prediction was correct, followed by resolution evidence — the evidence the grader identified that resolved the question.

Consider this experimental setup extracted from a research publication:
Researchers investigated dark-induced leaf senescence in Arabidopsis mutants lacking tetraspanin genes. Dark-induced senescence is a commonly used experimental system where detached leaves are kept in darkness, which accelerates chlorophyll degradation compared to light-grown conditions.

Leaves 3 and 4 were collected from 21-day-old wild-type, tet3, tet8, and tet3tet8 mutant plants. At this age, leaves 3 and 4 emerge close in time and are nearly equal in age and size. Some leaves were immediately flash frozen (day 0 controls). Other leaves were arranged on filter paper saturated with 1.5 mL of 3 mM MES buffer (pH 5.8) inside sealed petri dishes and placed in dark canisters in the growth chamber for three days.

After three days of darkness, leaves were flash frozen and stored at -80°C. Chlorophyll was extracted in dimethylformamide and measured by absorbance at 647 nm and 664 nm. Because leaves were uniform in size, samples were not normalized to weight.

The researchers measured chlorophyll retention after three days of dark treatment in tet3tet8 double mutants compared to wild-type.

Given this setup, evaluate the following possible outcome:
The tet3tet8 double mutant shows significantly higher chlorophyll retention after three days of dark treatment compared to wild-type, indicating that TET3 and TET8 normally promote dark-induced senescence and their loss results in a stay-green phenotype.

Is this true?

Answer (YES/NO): NO